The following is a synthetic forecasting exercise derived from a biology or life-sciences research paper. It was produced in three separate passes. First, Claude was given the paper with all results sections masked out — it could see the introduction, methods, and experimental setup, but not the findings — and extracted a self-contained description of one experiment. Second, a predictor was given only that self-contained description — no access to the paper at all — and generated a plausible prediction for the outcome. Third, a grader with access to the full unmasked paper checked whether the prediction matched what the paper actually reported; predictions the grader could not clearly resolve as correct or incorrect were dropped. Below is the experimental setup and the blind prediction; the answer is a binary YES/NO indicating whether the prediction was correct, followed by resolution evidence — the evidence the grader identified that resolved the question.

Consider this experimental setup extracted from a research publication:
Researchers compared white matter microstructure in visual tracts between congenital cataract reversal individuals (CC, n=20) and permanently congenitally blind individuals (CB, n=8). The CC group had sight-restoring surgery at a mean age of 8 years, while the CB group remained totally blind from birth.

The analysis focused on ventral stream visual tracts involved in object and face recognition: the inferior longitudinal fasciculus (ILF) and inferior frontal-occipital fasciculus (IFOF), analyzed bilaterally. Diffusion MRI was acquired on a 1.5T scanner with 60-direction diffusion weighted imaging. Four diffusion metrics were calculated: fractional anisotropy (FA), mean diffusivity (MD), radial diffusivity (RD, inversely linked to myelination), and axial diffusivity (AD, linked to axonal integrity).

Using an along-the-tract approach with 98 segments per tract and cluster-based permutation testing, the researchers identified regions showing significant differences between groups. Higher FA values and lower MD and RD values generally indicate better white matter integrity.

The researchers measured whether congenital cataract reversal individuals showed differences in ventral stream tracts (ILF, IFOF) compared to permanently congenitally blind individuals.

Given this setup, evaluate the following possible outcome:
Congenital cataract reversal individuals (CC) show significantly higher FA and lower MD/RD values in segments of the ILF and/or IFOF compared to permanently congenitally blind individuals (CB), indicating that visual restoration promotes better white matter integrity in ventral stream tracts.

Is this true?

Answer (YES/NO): YES